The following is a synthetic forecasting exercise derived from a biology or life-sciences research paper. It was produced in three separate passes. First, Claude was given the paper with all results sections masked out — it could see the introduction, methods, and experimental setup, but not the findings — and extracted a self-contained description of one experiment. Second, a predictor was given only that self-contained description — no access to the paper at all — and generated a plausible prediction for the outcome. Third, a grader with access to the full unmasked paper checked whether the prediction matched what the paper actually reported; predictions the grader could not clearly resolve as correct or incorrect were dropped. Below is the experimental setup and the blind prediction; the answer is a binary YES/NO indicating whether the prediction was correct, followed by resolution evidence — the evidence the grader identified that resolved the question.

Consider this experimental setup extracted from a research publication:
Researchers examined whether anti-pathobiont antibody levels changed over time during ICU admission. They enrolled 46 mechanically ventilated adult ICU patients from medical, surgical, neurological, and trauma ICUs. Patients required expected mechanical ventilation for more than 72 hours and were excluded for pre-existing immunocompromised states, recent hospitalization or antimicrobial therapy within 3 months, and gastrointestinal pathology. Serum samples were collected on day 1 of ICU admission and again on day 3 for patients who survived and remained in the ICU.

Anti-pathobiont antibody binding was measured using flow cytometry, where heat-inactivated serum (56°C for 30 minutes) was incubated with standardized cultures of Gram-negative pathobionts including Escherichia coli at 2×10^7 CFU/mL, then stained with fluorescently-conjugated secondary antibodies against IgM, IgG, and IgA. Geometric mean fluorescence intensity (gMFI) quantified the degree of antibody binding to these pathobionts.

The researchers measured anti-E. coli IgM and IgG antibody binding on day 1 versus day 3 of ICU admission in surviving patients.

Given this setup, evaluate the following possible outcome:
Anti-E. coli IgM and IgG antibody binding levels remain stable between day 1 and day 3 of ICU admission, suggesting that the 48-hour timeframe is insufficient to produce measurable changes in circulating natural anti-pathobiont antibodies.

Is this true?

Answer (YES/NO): YES